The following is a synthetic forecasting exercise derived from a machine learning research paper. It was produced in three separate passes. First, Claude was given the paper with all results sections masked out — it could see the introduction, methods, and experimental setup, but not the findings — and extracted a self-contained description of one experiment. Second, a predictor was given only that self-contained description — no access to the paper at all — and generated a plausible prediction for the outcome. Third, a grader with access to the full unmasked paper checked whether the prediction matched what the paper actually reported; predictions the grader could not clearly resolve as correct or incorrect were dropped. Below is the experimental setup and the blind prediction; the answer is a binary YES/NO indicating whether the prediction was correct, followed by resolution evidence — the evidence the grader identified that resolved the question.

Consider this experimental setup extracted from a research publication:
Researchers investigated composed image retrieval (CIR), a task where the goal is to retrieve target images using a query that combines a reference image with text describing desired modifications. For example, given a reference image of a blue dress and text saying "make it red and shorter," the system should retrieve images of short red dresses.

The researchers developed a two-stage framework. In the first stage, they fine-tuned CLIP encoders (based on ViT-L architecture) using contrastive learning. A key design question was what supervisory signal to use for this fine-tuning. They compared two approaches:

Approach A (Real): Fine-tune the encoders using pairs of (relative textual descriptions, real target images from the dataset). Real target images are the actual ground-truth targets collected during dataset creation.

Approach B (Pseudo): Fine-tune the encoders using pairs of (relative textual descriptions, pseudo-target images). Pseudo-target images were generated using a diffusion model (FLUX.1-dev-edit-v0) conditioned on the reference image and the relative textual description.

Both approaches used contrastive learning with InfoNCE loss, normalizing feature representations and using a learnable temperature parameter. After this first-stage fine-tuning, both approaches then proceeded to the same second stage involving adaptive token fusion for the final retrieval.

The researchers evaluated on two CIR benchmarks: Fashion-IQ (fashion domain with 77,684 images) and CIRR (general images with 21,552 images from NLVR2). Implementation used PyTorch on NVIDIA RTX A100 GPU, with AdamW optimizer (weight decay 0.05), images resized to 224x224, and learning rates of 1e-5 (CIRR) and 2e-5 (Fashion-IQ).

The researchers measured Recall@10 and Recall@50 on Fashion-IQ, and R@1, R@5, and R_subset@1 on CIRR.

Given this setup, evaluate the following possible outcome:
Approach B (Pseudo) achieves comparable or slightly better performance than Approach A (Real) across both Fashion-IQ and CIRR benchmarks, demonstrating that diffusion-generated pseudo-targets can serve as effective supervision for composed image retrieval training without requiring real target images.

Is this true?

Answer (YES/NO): YES